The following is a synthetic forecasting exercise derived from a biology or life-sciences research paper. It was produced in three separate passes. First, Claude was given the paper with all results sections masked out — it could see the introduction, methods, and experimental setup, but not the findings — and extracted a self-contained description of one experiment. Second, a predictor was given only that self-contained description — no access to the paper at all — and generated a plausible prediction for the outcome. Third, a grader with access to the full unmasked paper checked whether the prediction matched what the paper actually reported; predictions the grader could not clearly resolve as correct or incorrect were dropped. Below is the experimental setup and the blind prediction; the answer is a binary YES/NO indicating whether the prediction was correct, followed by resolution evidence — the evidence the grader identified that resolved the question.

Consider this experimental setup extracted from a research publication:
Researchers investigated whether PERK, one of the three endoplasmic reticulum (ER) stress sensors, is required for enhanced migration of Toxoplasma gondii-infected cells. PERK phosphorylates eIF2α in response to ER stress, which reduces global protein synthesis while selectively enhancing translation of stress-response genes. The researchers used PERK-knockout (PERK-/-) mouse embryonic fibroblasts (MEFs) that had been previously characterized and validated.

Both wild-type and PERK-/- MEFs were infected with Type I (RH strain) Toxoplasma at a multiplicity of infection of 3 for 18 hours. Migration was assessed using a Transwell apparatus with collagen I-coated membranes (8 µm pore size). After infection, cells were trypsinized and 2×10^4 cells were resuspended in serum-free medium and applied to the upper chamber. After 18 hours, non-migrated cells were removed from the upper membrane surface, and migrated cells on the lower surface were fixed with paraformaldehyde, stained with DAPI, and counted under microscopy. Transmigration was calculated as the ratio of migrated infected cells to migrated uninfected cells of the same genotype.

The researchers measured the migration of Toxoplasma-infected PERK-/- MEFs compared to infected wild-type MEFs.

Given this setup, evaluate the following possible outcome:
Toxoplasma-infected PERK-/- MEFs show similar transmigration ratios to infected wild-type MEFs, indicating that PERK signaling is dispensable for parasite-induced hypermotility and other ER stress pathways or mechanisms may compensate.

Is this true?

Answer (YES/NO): NO